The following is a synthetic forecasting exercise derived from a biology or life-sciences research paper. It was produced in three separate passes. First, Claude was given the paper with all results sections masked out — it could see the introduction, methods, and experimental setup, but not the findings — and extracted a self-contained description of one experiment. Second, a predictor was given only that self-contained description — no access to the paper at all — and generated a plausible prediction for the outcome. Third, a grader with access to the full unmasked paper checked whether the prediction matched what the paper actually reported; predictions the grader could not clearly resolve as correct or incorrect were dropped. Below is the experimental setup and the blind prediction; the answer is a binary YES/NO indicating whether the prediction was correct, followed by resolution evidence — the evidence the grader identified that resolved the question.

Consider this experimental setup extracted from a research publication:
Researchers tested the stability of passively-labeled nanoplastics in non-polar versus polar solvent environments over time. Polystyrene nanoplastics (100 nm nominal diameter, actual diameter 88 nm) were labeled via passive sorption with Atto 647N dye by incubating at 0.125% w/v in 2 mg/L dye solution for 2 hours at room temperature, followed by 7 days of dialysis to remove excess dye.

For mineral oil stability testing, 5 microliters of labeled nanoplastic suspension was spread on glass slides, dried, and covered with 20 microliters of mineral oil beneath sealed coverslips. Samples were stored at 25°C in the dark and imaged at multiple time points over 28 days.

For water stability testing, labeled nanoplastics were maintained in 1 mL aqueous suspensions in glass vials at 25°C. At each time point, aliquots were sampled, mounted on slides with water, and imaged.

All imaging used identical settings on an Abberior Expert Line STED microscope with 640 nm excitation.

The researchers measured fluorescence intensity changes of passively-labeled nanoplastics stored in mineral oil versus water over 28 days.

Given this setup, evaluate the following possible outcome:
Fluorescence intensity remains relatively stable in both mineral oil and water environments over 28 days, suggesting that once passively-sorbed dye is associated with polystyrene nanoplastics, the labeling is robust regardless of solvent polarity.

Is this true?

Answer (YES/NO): YES